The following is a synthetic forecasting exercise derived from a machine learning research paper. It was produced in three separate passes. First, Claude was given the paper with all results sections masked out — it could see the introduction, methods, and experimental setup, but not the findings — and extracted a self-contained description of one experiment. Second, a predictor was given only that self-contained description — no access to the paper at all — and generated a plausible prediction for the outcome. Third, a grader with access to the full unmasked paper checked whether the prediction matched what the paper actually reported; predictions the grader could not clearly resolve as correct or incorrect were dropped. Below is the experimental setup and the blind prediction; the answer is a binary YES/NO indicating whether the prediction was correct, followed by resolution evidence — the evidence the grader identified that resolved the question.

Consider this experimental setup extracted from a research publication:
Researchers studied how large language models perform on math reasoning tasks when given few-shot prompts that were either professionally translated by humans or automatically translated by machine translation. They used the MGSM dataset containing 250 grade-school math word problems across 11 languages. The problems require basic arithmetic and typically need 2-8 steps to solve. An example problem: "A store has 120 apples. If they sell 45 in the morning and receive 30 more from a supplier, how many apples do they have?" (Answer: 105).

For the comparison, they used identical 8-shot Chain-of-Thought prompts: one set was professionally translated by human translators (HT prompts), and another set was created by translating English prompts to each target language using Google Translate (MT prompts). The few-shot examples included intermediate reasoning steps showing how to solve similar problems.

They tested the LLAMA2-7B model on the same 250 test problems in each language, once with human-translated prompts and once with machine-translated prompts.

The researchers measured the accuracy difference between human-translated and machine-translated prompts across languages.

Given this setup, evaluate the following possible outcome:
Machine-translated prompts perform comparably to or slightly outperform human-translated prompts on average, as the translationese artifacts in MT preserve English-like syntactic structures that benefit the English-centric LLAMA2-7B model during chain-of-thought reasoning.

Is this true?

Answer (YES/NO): NO